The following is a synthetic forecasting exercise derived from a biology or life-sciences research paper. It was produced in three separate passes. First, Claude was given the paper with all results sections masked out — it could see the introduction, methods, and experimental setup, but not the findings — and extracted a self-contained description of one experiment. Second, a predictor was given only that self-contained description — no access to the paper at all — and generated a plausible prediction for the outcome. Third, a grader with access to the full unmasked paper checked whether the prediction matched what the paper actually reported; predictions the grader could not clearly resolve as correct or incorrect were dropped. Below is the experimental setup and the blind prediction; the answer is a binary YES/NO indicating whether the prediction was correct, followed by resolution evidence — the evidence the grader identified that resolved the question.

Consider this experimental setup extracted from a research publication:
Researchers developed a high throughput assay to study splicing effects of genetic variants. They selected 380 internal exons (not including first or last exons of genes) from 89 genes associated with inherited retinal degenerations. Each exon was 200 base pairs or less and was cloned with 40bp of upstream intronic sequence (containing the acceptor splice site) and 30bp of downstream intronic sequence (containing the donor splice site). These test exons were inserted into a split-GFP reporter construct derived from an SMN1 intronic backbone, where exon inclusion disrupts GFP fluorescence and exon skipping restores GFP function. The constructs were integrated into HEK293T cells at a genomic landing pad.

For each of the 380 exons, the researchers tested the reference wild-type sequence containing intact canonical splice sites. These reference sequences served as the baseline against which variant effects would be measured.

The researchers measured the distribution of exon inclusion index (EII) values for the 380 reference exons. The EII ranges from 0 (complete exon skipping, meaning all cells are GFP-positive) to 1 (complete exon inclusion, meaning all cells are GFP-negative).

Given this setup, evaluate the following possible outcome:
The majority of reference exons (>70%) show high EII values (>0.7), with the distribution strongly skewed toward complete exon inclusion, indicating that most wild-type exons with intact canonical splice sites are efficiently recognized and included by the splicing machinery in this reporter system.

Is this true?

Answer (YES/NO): YES